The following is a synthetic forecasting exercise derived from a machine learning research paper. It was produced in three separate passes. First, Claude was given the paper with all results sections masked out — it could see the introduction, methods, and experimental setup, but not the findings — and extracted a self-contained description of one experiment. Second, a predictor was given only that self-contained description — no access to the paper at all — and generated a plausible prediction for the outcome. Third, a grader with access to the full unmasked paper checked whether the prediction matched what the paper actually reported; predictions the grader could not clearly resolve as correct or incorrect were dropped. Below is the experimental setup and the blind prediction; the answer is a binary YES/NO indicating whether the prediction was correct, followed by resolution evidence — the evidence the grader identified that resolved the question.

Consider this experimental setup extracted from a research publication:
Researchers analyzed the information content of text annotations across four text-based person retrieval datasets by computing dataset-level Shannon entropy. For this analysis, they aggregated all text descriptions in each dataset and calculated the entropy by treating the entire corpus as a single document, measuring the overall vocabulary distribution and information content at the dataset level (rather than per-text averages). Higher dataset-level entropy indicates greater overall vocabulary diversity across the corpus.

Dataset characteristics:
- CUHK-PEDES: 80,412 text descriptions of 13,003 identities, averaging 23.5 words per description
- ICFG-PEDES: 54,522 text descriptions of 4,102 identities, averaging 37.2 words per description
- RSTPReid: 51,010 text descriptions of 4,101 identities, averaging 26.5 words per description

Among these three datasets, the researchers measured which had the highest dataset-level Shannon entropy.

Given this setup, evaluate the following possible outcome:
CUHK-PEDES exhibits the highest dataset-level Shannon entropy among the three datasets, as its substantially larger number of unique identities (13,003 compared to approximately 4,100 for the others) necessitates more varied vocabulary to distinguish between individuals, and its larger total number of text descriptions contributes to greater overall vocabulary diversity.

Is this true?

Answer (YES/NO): YES